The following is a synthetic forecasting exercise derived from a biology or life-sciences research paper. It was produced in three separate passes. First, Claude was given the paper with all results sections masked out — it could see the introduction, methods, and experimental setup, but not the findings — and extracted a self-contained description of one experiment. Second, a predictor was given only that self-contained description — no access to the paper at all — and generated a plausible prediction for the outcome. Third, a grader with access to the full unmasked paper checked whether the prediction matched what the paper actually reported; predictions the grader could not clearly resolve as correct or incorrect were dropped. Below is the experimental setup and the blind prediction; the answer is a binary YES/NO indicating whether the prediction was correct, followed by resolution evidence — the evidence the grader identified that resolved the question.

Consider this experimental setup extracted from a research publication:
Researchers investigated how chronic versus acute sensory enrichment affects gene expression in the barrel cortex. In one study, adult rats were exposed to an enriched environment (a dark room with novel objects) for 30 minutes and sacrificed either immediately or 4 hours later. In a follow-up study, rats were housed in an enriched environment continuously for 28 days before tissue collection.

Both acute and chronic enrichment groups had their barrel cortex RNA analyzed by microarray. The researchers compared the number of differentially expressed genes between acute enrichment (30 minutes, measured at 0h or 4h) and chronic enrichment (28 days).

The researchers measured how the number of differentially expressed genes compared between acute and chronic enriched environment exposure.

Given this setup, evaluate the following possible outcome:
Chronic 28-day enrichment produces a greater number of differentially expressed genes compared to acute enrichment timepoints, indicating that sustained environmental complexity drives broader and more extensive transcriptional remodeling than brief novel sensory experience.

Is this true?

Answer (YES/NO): NO